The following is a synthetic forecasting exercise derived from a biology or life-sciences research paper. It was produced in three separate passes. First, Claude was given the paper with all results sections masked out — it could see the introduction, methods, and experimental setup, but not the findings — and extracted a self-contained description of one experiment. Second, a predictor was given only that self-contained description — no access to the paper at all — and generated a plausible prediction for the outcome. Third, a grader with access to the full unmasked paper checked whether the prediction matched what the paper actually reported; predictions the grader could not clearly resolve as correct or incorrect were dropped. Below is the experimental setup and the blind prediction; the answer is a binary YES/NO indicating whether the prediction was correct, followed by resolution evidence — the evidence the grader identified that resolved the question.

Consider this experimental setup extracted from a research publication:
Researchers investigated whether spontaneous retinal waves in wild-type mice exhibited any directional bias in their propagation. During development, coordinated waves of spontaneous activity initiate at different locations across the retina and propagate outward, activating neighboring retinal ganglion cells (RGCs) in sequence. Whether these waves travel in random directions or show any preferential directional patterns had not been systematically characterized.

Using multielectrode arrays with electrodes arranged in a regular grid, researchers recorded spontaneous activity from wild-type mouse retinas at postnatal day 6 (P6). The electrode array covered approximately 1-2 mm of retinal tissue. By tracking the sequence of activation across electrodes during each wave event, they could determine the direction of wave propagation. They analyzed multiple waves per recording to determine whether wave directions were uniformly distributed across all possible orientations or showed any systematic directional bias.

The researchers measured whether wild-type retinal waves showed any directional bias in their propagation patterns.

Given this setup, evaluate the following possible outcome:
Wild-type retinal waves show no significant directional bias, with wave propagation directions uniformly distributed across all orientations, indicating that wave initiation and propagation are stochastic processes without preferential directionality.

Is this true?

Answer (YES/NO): NO